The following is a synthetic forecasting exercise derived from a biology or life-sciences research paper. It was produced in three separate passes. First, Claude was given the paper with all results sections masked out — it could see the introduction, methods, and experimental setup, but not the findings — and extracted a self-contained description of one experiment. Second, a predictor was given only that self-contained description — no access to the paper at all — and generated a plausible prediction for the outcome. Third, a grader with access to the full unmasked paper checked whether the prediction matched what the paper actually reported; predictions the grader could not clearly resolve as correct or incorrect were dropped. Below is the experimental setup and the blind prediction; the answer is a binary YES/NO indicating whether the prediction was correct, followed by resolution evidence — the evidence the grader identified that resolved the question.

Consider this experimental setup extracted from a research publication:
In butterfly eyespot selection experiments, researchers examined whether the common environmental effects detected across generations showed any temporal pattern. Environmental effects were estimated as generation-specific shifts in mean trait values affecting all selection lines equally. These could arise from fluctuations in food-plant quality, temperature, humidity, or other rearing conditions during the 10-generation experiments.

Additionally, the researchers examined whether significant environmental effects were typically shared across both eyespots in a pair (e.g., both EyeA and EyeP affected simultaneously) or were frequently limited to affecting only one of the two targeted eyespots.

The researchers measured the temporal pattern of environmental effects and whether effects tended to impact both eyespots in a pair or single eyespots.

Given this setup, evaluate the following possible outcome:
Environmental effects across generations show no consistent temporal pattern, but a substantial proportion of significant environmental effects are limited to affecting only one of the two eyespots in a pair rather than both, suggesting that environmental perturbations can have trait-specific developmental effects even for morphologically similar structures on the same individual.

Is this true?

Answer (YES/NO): YES